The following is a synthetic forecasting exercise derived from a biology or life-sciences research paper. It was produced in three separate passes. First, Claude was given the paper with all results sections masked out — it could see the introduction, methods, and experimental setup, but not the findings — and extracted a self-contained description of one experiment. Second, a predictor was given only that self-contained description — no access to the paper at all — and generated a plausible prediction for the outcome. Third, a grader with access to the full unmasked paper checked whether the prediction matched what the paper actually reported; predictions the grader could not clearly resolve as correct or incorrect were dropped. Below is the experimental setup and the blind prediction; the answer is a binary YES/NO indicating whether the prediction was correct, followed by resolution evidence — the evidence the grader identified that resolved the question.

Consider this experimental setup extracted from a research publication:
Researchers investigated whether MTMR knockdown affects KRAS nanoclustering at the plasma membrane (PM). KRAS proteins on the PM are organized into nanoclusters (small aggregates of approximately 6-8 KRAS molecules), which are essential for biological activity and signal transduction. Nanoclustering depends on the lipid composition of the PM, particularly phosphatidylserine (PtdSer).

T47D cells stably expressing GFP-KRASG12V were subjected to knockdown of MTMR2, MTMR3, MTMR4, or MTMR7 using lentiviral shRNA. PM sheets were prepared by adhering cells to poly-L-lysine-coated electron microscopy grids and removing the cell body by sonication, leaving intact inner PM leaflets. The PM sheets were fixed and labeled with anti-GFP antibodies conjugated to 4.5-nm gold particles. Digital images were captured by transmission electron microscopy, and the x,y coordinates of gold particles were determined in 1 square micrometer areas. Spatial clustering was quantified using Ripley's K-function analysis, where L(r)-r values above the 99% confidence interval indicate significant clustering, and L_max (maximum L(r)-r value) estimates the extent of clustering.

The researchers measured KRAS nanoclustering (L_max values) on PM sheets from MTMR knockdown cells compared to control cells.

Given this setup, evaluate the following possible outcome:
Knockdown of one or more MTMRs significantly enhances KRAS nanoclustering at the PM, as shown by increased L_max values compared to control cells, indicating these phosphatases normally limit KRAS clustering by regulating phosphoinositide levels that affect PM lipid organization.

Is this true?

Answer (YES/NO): NO